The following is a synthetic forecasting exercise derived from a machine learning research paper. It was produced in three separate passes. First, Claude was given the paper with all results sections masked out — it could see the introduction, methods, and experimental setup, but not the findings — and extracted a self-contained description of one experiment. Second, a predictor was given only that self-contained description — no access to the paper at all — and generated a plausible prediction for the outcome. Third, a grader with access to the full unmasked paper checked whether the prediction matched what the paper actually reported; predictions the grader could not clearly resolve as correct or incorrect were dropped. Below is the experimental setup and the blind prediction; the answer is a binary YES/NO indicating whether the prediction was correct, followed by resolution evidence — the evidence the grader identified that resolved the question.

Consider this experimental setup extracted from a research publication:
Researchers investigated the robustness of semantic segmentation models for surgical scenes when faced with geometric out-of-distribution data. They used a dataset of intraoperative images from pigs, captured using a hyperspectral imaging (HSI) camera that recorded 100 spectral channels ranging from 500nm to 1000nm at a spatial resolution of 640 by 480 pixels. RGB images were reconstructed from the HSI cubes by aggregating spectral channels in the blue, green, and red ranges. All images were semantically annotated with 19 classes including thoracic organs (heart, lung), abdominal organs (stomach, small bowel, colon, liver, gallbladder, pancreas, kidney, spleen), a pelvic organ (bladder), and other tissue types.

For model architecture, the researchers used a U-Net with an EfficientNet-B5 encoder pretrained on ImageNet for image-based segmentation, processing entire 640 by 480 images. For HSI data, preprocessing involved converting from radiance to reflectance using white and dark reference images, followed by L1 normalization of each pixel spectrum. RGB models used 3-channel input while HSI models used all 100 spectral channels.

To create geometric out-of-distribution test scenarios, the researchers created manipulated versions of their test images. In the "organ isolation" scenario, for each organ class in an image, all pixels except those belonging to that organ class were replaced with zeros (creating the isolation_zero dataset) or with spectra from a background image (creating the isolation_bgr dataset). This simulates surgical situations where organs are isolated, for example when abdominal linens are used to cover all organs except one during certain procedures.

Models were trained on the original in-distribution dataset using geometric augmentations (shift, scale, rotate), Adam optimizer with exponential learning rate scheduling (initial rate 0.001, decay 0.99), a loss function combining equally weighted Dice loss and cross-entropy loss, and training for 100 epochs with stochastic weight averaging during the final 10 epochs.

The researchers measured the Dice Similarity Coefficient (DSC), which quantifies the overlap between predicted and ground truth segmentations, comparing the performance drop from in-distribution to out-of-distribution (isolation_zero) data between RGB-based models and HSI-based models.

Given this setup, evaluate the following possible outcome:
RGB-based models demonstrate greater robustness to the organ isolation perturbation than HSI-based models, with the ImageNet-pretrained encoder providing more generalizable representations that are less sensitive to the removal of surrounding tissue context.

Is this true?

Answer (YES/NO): NO